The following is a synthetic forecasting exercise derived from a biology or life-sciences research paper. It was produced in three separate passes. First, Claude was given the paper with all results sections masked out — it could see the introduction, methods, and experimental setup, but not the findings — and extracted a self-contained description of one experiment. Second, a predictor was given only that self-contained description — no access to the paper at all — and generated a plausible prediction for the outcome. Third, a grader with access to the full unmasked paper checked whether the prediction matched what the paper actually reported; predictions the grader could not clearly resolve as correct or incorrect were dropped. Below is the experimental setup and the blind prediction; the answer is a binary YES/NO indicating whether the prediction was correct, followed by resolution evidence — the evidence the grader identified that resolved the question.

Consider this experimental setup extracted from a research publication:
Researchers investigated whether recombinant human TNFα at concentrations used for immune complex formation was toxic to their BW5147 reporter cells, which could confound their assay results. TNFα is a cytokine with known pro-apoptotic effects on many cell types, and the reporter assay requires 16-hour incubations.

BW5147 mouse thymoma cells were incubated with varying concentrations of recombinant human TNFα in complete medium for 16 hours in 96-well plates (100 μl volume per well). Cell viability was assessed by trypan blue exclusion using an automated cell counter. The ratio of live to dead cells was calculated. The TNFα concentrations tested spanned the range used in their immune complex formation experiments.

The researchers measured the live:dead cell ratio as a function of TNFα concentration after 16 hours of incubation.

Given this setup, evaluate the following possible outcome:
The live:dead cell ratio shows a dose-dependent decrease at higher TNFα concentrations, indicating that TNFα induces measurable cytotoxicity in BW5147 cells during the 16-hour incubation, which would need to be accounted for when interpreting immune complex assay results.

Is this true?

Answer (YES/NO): NO